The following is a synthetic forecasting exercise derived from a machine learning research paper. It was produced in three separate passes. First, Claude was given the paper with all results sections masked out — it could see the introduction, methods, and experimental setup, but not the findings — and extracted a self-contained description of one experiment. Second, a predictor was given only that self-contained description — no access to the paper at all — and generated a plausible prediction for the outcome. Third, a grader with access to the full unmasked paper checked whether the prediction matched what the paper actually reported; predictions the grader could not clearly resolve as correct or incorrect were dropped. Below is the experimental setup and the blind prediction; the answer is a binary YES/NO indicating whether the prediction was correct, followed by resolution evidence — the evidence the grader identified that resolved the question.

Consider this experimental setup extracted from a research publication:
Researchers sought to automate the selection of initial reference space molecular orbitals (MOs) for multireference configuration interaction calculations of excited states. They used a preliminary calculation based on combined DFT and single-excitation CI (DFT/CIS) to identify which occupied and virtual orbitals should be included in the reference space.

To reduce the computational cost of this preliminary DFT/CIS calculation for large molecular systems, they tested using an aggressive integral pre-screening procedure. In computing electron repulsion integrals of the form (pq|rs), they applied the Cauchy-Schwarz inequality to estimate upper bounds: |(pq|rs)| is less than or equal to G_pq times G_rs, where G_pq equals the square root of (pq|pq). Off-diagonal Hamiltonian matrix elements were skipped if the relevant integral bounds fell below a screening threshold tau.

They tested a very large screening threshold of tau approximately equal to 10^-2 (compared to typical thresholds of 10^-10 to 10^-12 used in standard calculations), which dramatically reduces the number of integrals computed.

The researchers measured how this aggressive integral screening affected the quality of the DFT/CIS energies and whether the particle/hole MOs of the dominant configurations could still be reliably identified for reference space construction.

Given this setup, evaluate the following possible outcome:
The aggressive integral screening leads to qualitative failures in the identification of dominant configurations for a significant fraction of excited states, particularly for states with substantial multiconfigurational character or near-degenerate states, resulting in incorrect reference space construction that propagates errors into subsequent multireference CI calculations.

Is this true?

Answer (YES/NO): NO